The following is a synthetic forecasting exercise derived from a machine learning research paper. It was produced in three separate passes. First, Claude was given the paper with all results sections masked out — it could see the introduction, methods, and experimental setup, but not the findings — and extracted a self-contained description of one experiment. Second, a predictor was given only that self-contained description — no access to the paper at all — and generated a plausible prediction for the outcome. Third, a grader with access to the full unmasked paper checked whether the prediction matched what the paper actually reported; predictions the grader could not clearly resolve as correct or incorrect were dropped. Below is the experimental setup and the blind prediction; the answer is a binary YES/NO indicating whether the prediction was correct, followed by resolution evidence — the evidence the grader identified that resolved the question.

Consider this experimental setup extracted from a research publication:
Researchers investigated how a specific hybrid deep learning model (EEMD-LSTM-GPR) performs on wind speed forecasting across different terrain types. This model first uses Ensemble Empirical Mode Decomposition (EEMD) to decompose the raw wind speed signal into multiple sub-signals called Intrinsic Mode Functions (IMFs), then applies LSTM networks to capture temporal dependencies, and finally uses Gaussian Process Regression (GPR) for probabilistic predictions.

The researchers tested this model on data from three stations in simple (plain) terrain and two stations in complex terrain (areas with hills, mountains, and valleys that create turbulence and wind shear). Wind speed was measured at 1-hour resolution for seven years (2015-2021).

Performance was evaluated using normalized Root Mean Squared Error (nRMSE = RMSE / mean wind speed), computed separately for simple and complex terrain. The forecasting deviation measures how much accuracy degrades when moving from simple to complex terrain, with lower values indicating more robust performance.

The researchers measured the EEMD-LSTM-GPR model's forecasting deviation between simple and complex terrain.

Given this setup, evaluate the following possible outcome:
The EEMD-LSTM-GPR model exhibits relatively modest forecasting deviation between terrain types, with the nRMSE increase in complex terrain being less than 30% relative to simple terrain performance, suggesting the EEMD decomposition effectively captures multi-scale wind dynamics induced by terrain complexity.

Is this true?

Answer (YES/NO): NO